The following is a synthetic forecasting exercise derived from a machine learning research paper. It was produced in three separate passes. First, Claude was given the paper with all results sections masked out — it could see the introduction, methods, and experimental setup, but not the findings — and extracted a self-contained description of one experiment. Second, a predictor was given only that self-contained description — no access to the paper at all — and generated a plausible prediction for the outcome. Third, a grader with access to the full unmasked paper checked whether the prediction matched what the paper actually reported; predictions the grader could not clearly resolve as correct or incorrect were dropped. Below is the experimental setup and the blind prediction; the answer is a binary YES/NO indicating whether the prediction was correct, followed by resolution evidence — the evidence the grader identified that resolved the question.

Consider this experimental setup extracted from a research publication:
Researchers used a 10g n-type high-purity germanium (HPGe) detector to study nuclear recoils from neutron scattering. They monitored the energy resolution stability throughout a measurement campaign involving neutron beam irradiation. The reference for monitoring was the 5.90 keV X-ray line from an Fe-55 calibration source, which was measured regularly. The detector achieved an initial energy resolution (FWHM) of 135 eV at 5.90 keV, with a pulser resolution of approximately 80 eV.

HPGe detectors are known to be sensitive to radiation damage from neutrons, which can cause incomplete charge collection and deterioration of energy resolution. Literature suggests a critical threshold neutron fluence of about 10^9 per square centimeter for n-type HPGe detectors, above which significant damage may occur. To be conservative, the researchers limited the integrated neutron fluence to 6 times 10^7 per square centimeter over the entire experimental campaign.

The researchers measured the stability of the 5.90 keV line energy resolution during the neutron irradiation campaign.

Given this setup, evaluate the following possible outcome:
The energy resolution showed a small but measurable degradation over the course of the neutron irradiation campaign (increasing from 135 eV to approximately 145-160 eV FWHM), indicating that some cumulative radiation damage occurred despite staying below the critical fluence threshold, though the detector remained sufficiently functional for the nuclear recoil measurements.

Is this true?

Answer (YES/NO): NO